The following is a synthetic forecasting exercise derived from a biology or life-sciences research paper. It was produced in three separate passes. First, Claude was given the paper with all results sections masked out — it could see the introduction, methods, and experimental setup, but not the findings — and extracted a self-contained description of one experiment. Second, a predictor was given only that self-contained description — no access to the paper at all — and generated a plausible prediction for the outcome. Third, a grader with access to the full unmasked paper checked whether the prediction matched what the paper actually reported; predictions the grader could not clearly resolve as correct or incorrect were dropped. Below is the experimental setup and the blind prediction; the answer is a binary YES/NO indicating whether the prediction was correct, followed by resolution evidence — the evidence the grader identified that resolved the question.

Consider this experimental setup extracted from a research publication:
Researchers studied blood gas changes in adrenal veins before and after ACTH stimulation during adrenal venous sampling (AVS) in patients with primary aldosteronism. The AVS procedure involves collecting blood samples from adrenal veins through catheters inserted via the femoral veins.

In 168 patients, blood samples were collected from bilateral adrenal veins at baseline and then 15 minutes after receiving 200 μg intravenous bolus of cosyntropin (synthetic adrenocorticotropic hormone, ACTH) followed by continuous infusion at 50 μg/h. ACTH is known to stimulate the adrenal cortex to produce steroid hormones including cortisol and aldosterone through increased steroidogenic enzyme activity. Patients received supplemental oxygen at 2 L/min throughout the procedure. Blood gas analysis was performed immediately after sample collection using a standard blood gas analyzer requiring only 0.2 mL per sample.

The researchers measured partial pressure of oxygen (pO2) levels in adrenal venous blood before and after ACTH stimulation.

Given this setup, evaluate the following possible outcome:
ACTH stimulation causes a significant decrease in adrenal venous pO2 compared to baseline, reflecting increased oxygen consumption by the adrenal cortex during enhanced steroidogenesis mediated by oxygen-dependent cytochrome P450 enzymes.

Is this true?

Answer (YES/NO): YES